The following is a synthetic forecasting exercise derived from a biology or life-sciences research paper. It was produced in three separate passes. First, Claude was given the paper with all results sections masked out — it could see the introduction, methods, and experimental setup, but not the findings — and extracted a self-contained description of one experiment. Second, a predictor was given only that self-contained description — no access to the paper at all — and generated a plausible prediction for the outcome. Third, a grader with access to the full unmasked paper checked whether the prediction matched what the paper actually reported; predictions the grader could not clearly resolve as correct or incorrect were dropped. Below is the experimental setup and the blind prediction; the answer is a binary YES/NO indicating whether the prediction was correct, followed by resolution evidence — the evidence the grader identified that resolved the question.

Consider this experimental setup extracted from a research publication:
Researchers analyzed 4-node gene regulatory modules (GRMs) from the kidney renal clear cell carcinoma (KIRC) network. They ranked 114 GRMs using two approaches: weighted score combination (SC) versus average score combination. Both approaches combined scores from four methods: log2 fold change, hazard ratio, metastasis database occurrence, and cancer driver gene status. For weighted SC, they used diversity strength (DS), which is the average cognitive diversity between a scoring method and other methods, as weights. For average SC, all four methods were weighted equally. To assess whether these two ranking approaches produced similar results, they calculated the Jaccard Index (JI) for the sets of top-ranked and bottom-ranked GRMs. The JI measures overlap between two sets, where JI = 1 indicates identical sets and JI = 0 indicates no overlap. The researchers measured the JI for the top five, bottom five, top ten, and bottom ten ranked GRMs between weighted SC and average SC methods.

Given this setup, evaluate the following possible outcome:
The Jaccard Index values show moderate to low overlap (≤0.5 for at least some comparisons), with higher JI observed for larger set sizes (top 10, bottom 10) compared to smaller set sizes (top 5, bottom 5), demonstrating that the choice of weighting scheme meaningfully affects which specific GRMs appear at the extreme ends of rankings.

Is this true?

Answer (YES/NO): NO